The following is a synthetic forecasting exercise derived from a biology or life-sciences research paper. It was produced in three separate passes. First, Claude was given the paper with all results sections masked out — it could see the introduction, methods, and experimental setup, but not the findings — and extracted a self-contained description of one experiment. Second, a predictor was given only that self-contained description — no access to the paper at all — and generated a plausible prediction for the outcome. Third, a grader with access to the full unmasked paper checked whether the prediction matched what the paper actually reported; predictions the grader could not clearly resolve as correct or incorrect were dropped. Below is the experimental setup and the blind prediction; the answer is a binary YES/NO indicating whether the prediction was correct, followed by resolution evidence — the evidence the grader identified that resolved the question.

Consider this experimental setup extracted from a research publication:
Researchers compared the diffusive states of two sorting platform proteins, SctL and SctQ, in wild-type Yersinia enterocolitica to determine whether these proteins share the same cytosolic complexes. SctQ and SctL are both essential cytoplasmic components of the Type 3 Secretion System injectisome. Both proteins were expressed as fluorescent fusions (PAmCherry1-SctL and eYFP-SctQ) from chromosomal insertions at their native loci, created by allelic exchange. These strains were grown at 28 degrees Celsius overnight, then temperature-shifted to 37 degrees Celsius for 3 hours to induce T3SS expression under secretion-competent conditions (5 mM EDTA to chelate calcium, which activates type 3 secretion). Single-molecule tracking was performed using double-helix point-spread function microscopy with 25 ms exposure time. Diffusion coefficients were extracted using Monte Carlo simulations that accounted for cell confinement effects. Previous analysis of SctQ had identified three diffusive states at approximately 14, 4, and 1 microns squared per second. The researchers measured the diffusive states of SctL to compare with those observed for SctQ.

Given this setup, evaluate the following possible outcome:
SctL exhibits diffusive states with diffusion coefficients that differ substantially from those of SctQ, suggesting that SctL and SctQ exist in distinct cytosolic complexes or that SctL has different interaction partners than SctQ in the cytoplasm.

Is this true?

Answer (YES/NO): NO